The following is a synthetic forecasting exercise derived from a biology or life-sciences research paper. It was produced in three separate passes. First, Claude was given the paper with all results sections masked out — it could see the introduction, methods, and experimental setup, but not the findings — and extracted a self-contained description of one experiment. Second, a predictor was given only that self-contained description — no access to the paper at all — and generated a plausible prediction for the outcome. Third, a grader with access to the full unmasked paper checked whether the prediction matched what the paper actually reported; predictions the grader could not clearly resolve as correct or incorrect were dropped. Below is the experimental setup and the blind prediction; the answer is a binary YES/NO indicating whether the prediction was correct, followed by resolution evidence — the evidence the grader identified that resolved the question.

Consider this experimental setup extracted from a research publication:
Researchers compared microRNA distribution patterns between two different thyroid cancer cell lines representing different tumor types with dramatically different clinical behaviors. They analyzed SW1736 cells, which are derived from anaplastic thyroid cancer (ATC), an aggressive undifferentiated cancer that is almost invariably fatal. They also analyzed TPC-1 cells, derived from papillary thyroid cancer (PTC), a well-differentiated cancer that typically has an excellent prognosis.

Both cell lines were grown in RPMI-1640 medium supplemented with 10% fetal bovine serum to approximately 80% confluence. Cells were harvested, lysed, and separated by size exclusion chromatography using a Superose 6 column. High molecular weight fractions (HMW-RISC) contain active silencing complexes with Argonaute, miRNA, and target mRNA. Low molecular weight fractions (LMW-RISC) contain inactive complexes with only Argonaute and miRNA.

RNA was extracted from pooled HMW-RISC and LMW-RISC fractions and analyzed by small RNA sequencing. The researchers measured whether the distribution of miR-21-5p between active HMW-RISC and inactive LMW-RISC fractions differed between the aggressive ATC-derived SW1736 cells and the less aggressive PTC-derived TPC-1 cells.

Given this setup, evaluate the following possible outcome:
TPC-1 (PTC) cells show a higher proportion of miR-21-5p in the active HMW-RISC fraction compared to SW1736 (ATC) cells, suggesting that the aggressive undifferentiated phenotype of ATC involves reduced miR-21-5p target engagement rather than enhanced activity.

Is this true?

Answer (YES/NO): NO